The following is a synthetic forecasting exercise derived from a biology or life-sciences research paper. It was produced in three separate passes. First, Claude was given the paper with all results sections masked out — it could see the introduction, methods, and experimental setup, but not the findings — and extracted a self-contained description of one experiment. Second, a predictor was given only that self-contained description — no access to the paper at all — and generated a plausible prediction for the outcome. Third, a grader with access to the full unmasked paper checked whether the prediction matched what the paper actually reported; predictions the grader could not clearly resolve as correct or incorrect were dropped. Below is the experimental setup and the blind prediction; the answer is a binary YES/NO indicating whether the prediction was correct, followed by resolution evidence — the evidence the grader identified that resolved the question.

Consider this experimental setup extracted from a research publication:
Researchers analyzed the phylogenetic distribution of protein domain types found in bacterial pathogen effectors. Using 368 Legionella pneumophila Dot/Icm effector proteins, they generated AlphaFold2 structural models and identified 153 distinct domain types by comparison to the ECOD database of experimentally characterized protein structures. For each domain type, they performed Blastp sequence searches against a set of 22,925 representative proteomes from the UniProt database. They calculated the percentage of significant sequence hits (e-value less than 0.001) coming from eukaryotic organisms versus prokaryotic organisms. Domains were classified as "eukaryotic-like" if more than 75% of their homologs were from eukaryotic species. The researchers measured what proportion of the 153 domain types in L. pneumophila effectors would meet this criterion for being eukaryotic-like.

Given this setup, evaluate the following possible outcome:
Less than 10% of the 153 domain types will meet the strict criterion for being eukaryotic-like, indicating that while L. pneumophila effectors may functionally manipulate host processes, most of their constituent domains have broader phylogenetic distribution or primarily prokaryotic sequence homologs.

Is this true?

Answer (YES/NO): NO